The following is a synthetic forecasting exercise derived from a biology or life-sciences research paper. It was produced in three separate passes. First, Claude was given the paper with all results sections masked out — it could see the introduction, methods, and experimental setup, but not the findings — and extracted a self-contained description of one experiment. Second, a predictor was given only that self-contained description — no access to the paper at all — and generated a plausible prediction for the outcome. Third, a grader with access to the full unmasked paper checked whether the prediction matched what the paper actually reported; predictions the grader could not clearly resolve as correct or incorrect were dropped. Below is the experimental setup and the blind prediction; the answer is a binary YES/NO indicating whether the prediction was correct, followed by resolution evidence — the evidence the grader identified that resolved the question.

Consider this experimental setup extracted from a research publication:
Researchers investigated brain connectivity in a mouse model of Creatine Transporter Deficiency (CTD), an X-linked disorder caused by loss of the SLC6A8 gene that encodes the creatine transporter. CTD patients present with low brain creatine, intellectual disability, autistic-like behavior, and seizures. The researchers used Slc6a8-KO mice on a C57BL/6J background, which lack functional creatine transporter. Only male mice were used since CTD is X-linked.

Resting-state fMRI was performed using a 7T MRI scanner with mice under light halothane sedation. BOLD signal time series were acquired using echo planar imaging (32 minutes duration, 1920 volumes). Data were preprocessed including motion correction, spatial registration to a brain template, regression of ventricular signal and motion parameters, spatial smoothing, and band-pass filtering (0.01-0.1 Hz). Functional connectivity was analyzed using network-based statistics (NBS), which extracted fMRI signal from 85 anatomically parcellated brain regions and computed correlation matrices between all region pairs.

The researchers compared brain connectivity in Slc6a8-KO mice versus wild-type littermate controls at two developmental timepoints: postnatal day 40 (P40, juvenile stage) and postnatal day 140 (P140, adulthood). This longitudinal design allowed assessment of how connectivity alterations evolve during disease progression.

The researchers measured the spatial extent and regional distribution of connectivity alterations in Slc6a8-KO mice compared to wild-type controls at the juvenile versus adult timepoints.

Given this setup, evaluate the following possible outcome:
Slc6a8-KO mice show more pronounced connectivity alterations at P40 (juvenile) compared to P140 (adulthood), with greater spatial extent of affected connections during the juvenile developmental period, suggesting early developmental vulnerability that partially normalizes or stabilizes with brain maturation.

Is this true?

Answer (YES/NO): YES